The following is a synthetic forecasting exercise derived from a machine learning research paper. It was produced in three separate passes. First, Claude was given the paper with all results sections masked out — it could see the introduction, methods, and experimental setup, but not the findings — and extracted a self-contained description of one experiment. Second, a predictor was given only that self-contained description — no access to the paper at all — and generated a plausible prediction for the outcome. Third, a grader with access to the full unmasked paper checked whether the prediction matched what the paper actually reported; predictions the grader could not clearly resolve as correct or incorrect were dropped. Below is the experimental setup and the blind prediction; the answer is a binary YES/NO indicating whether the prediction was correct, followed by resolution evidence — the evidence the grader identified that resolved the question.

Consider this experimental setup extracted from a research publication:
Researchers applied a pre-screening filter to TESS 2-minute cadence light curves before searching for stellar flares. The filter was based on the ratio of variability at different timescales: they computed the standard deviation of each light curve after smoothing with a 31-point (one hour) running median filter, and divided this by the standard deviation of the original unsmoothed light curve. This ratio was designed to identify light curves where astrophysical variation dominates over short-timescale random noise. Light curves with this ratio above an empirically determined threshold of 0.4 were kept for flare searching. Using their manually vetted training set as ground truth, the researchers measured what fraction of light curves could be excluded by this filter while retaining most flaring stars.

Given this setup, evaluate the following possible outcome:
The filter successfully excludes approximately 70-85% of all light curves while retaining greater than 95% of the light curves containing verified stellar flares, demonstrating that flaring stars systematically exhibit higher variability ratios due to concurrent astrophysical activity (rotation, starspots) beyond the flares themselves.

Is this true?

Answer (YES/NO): NO